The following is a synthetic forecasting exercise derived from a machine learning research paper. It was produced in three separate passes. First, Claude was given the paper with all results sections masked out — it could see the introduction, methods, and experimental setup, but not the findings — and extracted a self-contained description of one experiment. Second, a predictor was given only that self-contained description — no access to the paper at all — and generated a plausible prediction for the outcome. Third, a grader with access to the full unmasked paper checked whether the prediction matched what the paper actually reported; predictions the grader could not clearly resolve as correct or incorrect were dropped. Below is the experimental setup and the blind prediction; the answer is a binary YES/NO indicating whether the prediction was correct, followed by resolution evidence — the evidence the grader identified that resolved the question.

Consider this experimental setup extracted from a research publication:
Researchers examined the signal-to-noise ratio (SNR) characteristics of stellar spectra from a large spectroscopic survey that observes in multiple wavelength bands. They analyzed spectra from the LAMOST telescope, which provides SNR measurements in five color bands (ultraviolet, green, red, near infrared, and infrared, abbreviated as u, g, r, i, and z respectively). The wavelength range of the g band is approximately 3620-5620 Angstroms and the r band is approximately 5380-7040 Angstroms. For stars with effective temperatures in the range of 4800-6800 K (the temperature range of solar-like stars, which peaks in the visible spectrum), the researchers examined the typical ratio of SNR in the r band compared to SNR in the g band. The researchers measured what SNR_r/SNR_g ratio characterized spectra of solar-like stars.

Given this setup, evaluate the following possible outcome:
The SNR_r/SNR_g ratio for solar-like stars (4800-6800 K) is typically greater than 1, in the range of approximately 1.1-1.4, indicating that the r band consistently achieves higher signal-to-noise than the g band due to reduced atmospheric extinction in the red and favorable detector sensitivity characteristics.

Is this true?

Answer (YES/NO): NO